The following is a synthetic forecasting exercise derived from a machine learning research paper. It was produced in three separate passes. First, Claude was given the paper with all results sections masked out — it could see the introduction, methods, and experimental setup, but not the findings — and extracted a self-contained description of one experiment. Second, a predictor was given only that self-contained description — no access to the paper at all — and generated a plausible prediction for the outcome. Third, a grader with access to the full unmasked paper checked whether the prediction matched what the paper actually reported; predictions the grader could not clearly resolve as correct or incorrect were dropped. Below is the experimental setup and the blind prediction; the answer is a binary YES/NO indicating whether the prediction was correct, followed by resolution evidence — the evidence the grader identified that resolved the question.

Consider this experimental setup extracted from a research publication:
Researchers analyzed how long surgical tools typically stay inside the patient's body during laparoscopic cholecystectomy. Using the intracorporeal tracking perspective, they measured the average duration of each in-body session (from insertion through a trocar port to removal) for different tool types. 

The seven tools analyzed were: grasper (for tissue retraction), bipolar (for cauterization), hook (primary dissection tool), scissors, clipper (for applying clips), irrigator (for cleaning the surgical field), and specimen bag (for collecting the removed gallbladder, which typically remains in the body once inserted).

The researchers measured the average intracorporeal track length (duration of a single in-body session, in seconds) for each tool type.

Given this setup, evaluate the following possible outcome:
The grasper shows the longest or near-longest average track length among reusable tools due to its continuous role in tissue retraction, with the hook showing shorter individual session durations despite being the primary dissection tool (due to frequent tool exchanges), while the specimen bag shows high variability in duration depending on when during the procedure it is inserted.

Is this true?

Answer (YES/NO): NO